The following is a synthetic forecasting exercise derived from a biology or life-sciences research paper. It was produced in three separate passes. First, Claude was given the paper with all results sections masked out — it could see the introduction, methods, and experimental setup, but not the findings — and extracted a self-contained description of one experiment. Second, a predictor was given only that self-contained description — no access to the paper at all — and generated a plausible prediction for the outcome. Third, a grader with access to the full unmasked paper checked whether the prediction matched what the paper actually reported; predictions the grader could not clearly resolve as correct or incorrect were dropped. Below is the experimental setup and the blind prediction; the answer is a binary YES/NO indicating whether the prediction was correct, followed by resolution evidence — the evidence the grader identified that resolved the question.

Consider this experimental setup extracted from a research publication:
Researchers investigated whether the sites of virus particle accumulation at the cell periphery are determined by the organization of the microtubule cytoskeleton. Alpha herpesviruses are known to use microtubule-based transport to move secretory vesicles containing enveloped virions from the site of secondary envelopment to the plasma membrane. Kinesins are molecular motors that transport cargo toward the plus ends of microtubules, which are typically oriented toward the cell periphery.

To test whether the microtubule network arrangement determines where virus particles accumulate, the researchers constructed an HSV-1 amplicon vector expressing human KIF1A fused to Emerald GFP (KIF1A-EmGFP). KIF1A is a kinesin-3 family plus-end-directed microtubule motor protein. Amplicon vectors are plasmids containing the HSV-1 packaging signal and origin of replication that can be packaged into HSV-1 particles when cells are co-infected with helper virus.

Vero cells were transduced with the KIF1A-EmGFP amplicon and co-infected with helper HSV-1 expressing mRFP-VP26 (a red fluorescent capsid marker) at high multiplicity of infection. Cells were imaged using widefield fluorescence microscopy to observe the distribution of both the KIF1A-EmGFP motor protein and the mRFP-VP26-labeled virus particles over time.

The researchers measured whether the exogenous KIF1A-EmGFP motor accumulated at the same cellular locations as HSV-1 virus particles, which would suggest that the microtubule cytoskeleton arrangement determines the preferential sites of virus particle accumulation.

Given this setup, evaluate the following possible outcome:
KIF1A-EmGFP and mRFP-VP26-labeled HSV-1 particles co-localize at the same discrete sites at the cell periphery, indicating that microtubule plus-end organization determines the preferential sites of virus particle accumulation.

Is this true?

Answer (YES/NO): YES